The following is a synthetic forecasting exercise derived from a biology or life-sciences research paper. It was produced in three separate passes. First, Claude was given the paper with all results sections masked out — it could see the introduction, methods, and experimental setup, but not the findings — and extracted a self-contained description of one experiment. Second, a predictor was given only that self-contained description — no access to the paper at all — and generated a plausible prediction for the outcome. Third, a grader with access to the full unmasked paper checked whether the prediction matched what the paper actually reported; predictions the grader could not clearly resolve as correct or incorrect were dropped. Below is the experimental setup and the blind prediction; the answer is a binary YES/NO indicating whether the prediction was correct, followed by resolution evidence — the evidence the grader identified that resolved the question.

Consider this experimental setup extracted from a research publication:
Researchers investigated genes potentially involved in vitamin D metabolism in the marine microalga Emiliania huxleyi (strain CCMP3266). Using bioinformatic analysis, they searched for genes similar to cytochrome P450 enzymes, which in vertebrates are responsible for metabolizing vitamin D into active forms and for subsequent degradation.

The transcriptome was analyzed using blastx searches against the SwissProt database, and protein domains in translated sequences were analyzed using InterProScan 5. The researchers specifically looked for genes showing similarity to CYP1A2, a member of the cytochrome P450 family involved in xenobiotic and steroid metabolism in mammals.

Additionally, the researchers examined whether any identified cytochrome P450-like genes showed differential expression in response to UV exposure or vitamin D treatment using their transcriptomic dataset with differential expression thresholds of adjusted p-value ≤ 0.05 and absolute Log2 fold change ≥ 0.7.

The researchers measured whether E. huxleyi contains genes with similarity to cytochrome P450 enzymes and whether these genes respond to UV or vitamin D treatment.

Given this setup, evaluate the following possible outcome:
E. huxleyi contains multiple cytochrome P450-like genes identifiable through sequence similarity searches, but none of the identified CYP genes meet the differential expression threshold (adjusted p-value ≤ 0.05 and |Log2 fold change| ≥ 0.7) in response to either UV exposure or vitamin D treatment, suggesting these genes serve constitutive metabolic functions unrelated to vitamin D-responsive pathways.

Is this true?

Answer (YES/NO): NO